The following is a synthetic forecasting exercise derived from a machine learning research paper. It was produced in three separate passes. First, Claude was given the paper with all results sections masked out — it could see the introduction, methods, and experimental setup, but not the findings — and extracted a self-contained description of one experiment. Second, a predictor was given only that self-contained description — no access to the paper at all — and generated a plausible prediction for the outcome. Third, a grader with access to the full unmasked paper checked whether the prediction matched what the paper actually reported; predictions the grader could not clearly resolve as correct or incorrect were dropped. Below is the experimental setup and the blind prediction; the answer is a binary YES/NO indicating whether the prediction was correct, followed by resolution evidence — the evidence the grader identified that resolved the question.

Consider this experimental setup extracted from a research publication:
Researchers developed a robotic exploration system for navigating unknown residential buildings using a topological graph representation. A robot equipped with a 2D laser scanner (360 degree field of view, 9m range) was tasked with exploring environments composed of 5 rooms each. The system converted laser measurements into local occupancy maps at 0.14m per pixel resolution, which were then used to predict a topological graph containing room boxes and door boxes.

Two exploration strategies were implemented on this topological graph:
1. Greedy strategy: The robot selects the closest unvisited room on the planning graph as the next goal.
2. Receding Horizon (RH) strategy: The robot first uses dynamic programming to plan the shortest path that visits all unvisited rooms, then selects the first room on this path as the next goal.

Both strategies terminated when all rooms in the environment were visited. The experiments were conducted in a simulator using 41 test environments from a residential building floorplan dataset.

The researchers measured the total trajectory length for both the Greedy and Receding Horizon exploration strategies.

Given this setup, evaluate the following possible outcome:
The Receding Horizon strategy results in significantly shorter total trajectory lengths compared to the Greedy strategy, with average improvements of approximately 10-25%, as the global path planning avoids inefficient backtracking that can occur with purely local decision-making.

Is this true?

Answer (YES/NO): NO